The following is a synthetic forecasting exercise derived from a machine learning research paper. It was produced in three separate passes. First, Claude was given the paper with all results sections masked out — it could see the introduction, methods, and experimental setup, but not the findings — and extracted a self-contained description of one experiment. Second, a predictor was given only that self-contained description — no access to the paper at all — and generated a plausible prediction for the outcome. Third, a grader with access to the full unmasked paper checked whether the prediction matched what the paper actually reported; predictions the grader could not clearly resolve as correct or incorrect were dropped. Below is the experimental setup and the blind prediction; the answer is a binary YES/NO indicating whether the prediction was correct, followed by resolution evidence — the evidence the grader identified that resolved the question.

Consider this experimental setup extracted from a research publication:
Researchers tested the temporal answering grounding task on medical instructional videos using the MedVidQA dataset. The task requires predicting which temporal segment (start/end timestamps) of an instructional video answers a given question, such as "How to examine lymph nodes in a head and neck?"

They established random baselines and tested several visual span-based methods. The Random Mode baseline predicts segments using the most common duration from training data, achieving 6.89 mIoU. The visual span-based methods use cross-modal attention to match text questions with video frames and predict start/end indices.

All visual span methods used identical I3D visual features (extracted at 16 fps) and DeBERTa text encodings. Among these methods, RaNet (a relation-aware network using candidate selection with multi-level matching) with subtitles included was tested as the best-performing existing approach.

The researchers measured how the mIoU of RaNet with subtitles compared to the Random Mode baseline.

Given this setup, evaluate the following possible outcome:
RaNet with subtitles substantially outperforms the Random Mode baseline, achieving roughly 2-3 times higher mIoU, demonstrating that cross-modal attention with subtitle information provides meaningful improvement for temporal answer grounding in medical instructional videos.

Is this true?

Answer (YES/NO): NO